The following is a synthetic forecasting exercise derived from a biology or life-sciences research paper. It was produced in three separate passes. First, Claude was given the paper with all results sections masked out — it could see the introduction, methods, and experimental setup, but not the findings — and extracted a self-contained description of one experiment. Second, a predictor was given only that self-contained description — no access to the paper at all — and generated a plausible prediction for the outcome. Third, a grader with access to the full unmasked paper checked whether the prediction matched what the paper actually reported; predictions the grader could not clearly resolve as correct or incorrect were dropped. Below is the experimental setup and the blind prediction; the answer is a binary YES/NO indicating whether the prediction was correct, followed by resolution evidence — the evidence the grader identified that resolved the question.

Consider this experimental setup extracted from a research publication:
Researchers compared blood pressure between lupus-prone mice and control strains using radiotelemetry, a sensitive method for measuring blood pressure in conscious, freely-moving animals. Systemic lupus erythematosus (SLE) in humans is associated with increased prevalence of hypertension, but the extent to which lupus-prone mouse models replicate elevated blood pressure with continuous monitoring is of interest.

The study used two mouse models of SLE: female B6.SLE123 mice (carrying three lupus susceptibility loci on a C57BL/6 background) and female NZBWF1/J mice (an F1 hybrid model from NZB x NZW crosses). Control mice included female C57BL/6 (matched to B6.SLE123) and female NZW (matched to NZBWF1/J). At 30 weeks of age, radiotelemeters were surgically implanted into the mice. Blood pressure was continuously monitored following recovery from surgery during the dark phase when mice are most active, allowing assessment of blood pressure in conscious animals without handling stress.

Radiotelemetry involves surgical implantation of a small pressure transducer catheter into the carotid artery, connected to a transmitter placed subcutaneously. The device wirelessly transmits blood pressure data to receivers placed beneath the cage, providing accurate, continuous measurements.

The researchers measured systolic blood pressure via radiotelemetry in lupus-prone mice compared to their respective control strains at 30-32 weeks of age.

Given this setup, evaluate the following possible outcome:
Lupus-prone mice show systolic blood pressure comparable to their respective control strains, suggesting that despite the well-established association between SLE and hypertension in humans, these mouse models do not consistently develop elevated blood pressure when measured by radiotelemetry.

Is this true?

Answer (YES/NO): NO